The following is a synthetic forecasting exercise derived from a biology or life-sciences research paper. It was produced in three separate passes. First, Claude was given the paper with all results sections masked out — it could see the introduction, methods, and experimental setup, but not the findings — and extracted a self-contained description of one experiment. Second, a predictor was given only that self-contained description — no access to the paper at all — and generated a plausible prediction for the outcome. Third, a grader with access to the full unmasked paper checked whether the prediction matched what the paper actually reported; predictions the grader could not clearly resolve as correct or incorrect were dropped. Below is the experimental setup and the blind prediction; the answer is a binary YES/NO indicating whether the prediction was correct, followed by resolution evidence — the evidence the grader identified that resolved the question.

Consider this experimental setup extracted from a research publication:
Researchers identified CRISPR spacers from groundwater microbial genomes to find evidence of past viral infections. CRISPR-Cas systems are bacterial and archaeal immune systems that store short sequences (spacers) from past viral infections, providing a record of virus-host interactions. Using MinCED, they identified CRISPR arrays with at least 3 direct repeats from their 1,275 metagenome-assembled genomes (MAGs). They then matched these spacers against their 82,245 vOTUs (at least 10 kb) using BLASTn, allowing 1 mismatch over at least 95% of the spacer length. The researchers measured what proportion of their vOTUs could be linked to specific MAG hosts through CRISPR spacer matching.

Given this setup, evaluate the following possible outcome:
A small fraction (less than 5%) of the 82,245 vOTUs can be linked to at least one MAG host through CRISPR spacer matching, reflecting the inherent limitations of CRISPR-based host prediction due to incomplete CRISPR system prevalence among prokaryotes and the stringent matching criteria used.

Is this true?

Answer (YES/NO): YES